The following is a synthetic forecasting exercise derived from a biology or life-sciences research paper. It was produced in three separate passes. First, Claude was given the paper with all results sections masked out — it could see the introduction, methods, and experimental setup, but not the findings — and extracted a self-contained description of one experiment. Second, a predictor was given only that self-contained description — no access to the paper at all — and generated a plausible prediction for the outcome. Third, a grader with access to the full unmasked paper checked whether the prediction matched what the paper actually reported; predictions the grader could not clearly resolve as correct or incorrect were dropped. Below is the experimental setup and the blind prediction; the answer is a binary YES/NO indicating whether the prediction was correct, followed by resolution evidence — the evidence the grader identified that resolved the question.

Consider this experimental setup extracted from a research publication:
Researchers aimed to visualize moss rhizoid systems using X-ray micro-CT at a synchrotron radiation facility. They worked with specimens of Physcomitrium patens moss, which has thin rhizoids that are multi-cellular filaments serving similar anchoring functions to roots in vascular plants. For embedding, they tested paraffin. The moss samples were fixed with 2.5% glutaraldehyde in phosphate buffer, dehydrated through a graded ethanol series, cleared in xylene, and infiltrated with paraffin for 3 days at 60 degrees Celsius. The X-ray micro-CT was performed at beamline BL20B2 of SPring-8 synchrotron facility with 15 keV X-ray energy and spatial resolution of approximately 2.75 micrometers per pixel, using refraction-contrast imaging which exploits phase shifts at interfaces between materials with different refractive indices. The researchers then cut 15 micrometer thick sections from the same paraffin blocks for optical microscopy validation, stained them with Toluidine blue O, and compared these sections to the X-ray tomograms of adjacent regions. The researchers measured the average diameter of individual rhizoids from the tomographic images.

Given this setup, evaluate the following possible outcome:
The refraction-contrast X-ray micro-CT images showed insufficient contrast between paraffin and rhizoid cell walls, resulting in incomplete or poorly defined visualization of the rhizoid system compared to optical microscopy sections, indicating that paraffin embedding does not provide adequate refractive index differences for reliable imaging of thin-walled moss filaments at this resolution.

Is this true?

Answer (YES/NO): NO